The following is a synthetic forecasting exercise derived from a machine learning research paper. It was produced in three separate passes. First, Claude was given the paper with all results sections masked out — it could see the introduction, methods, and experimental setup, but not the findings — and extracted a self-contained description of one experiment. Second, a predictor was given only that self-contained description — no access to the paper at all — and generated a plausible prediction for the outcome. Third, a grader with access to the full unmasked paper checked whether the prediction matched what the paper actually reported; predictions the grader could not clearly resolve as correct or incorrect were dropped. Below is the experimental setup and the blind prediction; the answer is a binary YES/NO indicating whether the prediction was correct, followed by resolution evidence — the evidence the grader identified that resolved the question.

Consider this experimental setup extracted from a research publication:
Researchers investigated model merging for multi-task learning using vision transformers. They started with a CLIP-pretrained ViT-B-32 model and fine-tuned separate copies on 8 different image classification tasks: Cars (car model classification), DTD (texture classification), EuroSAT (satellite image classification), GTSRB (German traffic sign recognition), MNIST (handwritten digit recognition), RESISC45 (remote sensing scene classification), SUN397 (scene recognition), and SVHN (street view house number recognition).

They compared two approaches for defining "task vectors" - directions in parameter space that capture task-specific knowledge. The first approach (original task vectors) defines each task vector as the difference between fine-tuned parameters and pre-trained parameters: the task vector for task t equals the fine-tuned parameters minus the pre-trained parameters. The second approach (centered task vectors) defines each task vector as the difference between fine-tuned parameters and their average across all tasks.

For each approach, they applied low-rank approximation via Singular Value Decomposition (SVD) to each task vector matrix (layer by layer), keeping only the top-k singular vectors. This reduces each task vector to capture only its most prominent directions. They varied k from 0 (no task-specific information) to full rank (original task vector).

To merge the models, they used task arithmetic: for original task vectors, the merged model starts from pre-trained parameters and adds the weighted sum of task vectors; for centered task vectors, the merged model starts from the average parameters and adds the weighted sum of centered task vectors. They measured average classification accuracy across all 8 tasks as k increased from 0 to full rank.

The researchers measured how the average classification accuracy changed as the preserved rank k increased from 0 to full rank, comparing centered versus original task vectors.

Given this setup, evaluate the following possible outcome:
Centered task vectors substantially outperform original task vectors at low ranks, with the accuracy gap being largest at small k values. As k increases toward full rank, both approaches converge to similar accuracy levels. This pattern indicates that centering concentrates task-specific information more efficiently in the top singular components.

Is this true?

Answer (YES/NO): NO